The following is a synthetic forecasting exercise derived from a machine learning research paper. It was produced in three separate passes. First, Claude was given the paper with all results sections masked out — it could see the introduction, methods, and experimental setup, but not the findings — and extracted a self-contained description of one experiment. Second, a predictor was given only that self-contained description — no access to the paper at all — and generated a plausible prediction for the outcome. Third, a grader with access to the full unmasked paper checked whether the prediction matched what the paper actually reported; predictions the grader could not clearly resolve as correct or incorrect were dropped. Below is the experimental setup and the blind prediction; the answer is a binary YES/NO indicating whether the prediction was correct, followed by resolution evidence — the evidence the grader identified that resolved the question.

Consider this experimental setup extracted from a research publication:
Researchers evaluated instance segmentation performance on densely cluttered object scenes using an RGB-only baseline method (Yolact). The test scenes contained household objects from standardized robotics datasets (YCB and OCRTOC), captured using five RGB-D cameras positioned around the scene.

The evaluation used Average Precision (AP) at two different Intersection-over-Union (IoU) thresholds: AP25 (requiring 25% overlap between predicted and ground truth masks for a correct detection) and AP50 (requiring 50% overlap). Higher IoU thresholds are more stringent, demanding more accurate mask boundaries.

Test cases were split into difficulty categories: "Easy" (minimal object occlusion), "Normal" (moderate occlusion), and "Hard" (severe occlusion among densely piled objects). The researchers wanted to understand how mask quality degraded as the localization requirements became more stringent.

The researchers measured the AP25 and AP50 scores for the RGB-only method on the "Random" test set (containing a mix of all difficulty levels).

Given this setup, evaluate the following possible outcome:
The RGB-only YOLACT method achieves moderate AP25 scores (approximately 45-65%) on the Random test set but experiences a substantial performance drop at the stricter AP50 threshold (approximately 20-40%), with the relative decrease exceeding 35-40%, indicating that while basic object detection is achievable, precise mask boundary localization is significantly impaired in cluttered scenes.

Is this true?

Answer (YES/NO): NO